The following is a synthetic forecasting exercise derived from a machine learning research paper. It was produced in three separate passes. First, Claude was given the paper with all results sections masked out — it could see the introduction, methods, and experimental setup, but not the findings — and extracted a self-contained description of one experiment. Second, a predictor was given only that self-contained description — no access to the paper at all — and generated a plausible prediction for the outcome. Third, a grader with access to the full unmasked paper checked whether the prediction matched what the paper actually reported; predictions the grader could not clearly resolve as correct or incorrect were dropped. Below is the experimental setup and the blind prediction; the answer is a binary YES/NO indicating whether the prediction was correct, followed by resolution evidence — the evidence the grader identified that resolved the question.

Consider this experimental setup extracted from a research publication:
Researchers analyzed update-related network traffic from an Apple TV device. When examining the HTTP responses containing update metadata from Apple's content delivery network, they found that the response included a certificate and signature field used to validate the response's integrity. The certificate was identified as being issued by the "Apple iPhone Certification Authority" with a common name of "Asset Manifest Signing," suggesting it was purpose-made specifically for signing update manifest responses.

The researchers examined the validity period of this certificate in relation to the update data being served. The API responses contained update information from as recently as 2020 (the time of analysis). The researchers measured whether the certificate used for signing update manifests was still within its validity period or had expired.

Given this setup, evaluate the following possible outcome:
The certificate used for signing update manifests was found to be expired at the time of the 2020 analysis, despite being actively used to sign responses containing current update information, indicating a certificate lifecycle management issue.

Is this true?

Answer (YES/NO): YES